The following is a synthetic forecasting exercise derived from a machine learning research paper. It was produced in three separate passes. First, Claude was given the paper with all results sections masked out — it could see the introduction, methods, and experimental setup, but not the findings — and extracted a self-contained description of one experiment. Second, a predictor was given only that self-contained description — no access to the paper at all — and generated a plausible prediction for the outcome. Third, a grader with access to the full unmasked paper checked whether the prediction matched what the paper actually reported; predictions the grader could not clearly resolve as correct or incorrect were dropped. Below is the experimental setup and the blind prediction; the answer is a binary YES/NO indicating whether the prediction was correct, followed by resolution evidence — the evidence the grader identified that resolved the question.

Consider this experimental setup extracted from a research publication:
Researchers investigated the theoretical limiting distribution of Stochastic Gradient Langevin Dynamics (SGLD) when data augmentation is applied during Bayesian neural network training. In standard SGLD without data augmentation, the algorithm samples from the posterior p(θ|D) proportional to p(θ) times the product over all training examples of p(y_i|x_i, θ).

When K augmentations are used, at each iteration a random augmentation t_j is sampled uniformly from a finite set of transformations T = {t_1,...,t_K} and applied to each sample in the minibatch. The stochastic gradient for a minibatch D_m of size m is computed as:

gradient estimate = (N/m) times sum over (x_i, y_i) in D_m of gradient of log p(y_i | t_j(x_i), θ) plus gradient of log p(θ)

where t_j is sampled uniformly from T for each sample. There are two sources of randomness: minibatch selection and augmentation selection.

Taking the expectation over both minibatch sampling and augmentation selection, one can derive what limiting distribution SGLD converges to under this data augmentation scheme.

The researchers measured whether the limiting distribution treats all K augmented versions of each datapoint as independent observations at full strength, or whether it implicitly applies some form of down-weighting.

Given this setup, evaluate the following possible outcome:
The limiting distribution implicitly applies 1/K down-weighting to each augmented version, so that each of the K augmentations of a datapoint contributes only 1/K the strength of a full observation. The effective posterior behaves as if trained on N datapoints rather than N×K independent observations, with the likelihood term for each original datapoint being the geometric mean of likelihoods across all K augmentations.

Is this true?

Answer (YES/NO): YES